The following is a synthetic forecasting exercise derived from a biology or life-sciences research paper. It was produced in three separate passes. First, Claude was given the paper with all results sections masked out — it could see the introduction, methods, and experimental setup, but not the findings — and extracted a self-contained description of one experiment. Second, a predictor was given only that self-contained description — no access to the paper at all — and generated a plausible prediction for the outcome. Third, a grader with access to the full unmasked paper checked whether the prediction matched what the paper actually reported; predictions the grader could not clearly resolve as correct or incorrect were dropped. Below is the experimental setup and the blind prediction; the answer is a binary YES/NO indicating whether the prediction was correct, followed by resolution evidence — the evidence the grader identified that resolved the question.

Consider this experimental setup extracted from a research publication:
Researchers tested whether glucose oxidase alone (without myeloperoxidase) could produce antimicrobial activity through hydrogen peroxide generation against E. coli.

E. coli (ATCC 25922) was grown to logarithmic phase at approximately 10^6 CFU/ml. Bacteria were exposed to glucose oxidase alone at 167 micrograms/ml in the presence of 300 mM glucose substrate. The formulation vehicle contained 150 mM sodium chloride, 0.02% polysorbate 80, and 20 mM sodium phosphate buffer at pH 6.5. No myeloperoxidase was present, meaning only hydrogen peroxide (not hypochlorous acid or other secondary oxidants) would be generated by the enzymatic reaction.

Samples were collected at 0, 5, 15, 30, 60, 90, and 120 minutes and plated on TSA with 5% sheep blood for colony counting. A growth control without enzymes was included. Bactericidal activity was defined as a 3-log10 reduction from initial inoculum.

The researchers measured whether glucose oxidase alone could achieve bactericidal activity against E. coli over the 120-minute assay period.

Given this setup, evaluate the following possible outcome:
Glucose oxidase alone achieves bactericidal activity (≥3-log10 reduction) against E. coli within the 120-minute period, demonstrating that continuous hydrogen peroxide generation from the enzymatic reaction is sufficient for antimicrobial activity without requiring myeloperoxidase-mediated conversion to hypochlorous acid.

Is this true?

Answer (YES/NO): YES